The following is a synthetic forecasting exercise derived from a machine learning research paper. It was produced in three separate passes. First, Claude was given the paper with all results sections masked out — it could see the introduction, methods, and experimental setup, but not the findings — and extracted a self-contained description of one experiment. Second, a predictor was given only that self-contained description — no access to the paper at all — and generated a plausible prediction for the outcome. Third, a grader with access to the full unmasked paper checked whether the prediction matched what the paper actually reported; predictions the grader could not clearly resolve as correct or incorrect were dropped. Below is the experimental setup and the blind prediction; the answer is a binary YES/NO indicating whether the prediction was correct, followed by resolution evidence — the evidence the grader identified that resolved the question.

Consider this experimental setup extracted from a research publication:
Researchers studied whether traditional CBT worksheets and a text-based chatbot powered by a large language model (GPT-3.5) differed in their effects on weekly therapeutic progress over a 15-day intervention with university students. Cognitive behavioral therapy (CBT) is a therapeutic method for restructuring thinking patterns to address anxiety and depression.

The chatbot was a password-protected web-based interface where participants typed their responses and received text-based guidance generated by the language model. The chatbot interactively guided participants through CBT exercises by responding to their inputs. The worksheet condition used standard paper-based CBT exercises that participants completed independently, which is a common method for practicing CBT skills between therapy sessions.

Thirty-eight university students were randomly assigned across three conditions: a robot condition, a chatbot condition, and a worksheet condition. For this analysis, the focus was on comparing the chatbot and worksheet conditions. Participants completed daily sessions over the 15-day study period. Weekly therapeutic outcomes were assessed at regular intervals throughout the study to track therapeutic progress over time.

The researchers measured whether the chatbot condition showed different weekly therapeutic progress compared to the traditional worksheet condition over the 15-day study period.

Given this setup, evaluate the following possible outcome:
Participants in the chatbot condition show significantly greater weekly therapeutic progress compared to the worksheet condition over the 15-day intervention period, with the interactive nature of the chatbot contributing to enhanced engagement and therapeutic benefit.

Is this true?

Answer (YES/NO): NO